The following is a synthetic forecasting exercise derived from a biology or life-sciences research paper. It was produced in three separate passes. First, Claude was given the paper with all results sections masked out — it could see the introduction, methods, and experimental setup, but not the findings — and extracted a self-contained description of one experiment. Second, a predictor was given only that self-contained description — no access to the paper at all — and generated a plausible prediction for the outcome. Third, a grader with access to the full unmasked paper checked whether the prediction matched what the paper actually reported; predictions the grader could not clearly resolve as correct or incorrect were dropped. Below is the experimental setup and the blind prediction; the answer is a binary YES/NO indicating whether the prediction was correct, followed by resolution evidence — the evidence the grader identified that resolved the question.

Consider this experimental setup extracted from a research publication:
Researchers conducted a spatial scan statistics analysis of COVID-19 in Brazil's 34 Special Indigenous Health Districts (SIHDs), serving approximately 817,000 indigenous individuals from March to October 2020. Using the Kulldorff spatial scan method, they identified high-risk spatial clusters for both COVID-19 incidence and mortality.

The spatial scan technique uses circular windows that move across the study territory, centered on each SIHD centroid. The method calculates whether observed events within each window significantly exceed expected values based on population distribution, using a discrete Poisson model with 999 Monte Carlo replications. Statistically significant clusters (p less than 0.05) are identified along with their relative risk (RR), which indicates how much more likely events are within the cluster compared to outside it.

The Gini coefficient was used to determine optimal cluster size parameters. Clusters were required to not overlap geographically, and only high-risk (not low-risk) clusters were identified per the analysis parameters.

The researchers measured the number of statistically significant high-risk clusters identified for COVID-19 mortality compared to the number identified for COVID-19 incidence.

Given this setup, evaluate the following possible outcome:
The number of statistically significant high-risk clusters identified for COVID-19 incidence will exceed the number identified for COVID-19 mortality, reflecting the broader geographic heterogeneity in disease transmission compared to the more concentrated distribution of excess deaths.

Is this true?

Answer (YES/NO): YES